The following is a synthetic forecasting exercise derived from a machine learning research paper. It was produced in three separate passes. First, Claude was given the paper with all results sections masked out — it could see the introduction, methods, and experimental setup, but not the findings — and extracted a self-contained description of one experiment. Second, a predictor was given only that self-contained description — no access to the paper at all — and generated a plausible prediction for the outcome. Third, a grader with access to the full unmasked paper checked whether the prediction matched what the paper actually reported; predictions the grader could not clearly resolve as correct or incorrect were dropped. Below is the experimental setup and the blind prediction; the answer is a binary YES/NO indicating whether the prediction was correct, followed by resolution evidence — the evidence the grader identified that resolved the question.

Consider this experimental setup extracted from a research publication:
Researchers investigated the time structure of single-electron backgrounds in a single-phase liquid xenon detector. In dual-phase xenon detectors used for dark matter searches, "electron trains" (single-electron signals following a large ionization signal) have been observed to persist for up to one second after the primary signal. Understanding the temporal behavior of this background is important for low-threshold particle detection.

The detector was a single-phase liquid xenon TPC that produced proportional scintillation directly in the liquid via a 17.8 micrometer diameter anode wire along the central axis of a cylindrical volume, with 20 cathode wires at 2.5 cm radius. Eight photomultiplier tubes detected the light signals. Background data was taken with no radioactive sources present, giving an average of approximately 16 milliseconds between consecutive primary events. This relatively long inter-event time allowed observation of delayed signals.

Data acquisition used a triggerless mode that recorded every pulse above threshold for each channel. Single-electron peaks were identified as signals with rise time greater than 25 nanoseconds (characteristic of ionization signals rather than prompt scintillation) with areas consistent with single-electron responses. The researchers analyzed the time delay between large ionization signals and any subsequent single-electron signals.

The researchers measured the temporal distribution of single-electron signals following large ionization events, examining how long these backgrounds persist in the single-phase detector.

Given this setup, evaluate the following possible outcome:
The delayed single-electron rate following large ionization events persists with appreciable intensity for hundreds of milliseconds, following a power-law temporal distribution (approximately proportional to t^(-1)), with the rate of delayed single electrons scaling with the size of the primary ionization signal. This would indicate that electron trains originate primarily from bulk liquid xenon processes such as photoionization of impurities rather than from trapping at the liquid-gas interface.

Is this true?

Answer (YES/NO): NO